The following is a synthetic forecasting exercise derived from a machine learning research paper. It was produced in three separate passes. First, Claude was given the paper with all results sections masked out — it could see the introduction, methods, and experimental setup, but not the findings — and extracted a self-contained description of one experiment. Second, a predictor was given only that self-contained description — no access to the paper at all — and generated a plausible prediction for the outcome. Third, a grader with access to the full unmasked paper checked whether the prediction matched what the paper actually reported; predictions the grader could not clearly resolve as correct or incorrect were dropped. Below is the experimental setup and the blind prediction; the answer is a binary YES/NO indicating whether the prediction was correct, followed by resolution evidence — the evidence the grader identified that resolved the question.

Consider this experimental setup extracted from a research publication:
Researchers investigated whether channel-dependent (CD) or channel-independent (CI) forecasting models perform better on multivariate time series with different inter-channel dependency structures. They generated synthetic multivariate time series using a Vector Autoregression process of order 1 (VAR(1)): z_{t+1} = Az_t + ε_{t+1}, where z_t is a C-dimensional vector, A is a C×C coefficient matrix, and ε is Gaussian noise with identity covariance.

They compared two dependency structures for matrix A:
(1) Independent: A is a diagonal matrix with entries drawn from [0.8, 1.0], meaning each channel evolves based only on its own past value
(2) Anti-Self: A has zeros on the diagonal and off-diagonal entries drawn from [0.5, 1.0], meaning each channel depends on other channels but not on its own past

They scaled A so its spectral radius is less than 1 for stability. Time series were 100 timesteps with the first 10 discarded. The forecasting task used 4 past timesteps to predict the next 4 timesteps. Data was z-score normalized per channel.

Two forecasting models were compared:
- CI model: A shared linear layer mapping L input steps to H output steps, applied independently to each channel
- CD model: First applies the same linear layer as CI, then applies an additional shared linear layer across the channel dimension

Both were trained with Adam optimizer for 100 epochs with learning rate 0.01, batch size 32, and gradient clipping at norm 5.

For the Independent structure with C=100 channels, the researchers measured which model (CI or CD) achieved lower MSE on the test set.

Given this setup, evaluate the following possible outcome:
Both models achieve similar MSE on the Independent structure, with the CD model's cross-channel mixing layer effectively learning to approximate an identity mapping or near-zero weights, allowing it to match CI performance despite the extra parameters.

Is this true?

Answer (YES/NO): NO